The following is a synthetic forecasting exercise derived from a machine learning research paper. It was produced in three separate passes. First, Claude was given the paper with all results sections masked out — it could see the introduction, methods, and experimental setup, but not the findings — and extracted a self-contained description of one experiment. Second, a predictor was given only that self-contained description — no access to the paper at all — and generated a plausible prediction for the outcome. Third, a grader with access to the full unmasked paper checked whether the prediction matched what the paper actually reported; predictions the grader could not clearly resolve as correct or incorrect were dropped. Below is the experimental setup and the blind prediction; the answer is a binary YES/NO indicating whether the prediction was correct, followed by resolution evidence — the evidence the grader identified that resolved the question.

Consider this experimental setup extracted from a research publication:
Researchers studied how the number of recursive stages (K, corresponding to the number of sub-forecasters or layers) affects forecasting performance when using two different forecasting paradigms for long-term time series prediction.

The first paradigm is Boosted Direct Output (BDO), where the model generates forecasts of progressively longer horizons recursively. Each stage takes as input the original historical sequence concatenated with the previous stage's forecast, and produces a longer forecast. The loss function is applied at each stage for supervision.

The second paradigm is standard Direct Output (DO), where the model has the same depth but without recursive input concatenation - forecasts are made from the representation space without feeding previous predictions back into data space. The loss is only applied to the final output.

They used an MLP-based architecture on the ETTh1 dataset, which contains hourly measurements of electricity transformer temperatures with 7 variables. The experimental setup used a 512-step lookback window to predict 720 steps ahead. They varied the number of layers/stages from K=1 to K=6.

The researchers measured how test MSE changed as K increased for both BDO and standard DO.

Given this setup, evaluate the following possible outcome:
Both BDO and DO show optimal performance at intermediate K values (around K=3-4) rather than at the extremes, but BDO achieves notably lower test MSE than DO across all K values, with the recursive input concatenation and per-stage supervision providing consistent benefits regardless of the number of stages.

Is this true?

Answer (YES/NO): NO